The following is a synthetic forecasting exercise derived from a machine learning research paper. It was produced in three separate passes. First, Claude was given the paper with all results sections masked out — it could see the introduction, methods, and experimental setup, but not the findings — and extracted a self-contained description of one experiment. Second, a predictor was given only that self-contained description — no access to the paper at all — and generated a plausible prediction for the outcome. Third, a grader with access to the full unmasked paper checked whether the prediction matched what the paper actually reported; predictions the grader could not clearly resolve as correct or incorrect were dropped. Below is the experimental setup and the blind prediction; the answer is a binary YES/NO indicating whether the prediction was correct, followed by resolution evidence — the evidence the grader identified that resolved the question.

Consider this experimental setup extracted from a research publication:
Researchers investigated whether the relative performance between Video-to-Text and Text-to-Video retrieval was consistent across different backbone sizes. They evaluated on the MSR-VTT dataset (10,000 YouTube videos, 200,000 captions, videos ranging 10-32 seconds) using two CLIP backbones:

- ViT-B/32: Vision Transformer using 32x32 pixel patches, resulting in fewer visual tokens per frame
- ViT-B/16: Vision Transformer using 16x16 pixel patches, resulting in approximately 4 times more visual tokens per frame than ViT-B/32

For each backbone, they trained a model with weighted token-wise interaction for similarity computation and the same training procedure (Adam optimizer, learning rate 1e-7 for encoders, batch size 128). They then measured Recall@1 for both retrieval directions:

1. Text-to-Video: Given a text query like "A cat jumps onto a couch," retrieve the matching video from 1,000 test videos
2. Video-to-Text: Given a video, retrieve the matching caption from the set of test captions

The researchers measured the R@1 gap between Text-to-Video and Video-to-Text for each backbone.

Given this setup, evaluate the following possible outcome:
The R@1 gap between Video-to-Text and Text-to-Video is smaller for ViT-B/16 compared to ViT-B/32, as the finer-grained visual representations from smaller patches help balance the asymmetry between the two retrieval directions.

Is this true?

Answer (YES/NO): YES